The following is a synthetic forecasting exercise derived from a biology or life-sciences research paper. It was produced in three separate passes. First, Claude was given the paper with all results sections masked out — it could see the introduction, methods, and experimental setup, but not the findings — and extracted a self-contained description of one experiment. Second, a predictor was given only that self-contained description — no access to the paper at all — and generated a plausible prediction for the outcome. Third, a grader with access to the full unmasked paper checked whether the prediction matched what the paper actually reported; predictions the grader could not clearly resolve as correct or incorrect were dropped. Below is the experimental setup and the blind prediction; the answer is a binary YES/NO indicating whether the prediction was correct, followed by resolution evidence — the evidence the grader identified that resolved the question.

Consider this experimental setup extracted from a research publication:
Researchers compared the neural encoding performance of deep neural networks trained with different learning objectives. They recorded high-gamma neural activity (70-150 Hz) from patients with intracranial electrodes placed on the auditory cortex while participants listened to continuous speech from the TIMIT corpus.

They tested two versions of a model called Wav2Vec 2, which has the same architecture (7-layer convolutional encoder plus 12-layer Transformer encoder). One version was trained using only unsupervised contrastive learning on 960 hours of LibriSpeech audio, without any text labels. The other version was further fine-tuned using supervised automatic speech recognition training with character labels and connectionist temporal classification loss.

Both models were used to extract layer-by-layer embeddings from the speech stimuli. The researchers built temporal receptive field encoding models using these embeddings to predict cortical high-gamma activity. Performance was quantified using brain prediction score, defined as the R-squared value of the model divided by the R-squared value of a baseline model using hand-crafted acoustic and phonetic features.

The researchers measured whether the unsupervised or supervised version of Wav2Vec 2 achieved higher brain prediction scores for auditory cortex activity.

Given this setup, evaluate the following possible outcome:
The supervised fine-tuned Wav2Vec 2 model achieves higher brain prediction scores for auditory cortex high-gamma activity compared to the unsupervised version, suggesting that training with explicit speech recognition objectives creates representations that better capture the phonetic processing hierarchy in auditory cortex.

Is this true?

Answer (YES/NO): NO